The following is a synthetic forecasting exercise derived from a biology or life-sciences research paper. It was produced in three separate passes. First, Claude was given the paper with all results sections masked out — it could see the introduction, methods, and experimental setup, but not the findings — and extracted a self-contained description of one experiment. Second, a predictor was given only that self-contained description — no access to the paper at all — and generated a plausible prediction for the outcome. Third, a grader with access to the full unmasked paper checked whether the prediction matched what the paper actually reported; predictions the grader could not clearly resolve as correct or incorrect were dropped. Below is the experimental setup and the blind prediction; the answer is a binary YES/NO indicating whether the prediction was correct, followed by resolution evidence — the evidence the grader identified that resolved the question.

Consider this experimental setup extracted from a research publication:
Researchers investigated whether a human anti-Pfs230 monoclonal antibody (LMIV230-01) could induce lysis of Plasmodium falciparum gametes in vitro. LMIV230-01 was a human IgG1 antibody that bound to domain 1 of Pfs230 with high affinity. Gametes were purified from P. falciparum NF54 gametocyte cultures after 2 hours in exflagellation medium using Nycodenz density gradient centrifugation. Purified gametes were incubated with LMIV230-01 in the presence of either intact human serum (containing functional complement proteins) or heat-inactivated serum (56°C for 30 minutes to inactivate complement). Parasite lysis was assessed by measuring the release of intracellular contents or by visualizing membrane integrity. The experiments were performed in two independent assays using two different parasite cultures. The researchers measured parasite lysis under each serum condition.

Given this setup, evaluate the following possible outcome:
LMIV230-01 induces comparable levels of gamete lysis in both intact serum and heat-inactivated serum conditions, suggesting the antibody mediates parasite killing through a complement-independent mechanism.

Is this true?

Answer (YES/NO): NO